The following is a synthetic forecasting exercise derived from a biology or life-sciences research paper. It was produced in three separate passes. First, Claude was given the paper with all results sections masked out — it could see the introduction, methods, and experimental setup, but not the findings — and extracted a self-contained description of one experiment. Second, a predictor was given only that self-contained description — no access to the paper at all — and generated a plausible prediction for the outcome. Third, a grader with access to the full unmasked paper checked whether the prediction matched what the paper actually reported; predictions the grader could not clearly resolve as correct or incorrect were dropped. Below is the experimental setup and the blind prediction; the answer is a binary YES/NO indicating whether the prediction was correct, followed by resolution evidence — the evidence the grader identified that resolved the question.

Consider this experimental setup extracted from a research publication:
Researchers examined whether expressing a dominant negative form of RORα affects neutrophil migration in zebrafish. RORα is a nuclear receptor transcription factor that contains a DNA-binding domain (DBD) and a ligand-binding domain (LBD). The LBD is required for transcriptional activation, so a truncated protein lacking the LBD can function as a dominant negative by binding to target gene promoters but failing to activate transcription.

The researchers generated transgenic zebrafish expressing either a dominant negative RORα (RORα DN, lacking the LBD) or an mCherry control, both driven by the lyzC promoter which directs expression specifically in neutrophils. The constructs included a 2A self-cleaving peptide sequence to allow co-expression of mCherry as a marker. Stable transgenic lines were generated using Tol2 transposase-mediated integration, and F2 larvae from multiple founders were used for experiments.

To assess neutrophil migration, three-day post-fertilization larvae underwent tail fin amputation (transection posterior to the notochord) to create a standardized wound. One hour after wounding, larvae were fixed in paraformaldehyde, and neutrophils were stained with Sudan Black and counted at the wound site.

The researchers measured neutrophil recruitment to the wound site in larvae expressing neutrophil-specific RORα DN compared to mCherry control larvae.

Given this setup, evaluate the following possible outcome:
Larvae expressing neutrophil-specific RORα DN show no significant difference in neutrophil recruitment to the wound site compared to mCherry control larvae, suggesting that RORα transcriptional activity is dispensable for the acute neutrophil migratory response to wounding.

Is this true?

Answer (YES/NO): NO